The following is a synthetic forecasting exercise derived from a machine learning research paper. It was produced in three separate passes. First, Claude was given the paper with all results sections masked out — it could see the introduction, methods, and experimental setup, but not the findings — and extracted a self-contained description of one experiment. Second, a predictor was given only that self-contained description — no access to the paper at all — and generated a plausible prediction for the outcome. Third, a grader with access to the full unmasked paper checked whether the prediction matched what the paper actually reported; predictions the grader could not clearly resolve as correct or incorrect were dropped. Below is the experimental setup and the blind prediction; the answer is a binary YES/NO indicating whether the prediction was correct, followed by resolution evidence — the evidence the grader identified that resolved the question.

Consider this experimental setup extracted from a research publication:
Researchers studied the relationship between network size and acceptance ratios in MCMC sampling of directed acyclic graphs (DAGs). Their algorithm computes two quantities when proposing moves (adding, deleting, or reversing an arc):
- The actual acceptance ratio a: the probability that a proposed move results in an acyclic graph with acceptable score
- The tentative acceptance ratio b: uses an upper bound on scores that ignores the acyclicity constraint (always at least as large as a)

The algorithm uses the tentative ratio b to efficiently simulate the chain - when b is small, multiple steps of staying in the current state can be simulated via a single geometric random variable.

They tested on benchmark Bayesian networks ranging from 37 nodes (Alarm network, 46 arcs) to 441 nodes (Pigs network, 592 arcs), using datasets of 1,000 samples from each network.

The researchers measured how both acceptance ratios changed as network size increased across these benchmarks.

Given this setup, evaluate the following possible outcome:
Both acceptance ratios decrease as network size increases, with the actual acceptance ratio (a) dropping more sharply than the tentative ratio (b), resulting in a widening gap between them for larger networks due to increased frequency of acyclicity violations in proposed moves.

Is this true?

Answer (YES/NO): NO